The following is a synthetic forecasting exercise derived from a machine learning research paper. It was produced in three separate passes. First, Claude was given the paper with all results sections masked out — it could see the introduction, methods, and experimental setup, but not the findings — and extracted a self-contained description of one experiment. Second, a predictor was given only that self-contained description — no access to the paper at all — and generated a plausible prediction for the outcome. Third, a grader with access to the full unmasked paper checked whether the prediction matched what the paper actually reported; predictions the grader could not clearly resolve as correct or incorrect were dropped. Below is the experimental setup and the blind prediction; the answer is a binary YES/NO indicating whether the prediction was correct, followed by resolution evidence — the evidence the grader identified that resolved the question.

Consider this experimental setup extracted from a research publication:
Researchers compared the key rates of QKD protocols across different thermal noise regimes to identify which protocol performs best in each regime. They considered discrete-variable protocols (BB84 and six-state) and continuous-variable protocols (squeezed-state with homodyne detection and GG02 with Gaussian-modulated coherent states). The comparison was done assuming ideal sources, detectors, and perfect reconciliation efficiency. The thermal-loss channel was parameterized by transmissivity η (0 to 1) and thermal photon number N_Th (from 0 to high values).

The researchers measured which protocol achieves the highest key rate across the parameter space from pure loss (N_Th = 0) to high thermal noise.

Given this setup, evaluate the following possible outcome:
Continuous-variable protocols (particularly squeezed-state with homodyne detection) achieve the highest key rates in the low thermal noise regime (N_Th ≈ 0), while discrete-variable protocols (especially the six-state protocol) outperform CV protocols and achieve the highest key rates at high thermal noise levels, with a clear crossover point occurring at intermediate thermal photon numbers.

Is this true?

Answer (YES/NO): NO